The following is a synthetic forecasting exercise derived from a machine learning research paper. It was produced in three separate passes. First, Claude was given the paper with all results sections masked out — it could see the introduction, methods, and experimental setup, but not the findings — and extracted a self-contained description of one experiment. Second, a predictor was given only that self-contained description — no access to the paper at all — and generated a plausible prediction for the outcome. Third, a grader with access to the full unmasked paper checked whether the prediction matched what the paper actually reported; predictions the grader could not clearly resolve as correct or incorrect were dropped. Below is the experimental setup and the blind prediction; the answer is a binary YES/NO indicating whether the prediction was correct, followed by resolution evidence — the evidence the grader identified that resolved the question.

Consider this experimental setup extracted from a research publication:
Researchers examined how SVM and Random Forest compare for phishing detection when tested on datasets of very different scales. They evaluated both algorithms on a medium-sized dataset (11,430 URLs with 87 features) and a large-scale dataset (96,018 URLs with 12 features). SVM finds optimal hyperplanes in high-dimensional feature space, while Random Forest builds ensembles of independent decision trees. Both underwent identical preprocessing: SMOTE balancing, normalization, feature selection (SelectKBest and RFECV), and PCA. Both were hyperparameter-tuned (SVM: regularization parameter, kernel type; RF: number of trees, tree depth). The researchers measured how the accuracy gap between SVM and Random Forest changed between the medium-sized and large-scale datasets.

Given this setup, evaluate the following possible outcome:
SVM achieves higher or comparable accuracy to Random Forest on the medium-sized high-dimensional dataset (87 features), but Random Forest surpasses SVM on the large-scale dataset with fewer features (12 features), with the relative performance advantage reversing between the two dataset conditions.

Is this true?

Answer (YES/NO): NO